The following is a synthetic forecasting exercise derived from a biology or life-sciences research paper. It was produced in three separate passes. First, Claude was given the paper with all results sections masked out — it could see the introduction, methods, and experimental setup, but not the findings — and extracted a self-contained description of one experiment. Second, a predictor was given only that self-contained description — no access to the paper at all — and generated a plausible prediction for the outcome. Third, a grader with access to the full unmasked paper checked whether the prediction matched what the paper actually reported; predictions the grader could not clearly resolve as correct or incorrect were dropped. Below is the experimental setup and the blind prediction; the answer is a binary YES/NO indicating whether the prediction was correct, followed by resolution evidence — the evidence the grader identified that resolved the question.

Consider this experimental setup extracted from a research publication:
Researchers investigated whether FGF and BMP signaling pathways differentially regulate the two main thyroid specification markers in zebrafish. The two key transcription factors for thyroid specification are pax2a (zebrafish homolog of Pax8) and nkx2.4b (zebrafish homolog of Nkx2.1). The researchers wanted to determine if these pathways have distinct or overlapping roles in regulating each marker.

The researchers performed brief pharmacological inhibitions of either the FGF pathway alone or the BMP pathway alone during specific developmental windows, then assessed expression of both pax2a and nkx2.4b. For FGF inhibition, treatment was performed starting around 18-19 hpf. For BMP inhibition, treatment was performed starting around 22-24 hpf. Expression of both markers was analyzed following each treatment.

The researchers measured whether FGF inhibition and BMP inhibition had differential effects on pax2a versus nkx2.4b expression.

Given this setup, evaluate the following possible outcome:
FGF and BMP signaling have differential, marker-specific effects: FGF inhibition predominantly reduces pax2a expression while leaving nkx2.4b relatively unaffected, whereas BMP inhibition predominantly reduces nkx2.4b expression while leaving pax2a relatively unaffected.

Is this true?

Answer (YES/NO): YES